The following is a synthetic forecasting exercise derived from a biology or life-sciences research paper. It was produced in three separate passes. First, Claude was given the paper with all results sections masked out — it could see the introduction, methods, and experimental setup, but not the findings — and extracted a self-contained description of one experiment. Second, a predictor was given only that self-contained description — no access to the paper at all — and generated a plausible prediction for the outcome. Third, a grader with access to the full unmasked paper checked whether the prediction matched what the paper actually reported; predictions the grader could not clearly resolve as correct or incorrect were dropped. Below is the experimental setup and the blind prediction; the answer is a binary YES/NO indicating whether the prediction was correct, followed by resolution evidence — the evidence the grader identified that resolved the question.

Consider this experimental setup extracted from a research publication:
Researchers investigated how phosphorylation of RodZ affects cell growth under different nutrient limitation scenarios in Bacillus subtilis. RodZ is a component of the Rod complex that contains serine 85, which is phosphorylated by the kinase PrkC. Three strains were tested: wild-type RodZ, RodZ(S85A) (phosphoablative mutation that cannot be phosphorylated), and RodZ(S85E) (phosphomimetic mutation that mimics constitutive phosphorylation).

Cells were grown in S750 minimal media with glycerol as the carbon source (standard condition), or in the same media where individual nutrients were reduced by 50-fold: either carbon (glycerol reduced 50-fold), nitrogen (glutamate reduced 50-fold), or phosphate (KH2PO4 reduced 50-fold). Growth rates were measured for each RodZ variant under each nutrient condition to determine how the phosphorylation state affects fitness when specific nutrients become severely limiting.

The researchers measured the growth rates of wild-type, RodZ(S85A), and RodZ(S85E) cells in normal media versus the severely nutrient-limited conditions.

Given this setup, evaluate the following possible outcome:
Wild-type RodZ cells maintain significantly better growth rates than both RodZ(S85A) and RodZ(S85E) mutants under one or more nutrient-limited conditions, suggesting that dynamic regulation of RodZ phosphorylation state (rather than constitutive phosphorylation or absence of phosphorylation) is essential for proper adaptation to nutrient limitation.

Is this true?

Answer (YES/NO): NO